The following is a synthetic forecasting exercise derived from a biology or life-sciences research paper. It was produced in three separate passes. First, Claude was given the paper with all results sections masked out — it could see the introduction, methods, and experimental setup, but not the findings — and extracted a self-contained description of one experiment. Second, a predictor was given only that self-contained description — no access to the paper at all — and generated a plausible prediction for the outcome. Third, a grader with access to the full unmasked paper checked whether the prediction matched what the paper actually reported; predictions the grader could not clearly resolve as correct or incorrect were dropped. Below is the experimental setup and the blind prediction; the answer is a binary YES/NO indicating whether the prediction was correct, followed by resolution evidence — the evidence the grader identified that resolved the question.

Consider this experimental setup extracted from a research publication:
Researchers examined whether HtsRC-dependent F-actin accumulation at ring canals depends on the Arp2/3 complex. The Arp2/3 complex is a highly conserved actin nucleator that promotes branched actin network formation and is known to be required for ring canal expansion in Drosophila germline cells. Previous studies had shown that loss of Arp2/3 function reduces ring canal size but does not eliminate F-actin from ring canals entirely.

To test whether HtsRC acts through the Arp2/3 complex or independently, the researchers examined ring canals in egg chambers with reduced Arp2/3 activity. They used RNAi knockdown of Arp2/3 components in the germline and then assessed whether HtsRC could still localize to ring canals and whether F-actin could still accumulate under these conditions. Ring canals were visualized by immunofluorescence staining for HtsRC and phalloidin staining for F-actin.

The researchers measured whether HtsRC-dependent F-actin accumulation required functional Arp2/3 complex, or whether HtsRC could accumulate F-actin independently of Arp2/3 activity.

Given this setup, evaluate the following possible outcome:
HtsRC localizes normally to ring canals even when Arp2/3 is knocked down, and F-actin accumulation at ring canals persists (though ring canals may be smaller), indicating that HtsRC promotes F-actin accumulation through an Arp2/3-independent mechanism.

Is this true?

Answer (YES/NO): YES